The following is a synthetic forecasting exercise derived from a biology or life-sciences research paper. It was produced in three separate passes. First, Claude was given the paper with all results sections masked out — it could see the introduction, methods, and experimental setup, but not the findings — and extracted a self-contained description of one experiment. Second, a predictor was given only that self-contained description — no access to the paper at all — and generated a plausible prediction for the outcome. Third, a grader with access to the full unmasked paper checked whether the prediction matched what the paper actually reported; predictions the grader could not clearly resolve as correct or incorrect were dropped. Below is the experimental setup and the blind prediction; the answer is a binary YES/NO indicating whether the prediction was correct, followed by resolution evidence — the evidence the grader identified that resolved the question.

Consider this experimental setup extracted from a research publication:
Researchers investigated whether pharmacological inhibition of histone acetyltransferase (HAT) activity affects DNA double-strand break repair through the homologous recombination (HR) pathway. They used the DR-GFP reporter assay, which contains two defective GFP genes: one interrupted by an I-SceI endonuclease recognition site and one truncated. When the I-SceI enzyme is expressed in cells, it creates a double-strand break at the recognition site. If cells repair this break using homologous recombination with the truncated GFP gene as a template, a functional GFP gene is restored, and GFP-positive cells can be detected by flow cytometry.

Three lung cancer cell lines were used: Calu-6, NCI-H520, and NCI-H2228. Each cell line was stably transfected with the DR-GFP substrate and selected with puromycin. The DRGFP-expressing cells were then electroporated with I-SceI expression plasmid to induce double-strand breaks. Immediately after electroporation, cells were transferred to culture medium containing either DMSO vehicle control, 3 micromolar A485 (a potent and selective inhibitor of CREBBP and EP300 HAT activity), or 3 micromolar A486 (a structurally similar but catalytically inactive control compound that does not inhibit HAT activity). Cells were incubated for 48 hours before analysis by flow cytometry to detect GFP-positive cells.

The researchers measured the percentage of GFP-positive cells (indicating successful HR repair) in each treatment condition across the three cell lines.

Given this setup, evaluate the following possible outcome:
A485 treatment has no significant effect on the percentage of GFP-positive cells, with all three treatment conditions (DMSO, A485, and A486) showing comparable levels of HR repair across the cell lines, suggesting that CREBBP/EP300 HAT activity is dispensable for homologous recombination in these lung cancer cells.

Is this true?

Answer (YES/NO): NO